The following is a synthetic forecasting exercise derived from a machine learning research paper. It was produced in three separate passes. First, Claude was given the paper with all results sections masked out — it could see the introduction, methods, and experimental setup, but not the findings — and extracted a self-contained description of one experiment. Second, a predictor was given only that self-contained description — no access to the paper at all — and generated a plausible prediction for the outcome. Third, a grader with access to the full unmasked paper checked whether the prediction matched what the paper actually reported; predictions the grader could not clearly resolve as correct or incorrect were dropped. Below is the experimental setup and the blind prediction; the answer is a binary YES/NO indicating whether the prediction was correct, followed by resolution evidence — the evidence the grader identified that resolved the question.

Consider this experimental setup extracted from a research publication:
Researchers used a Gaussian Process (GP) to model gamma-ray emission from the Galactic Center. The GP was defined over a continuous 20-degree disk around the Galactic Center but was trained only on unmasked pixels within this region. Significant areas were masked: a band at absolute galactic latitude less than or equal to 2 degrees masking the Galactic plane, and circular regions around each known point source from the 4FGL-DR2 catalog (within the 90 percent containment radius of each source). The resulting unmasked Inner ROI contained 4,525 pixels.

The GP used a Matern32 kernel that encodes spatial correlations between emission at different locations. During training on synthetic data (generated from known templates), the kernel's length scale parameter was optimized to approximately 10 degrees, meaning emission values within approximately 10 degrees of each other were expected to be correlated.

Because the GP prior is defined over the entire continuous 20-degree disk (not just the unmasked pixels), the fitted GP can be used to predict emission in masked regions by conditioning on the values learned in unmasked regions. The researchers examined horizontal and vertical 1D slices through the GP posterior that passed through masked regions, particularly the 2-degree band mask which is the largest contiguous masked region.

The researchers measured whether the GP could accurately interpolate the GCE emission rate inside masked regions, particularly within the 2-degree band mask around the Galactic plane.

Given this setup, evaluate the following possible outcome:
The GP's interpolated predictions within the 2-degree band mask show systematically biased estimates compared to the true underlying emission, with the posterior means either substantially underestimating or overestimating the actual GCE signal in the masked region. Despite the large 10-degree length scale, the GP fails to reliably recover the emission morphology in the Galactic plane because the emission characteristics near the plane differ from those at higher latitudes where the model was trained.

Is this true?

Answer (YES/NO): NO